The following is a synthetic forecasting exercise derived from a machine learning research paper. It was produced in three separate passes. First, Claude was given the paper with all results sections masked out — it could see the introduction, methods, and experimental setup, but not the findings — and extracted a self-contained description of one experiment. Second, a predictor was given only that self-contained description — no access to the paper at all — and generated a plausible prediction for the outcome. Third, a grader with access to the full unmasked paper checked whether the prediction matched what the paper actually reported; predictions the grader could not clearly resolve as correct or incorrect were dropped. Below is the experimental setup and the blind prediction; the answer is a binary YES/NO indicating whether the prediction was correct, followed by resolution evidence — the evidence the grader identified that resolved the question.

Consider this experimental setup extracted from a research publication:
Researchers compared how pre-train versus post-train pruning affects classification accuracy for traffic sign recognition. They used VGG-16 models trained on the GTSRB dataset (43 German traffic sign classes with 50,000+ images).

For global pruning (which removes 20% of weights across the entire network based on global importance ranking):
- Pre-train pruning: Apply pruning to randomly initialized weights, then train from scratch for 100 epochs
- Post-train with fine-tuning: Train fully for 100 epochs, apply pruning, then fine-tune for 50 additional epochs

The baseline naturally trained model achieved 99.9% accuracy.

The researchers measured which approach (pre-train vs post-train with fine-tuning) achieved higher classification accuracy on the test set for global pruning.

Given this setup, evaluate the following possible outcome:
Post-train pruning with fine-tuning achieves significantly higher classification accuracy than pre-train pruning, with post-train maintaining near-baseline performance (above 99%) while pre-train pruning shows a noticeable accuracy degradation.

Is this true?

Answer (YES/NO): NO